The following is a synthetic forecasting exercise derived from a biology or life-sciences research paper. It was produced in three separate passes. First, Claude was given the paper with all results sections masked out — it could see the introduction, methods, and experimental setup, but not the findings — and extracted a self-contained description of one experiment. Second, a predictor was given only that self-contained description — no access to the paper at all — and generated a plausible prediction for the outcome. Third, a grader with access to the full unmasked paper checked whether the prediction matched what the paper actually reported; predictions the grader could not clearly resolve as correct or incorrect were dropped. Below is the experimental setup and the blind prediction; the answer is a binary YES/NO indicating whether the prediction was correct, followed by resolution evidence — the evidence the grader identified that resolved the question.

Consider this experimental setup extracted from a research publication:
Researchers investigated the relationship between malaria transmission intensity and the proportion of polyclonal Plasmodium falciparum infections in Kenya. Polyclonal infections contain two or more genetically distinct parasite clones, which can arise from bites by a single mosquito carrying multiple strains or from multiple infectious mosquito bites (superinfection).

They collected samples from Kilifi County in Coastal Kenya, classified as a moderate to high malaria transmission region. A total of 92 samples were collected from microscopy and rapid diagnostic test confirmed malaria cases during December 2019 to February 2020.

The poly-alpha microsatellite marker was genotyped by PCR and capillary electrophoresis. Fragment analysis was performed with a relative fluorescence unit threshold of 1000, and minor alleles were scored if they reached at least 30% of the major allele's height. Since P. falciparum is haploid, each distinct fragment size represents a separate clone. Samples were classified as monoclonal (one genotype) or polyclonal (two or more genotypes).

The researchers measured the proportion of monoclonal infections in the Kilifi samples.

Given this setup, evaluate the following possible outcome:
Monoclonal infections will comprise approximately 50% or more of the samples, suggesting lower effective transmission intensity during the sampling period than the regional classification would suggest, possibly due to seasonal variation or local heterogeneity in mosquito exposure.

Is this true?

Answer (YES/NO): YES